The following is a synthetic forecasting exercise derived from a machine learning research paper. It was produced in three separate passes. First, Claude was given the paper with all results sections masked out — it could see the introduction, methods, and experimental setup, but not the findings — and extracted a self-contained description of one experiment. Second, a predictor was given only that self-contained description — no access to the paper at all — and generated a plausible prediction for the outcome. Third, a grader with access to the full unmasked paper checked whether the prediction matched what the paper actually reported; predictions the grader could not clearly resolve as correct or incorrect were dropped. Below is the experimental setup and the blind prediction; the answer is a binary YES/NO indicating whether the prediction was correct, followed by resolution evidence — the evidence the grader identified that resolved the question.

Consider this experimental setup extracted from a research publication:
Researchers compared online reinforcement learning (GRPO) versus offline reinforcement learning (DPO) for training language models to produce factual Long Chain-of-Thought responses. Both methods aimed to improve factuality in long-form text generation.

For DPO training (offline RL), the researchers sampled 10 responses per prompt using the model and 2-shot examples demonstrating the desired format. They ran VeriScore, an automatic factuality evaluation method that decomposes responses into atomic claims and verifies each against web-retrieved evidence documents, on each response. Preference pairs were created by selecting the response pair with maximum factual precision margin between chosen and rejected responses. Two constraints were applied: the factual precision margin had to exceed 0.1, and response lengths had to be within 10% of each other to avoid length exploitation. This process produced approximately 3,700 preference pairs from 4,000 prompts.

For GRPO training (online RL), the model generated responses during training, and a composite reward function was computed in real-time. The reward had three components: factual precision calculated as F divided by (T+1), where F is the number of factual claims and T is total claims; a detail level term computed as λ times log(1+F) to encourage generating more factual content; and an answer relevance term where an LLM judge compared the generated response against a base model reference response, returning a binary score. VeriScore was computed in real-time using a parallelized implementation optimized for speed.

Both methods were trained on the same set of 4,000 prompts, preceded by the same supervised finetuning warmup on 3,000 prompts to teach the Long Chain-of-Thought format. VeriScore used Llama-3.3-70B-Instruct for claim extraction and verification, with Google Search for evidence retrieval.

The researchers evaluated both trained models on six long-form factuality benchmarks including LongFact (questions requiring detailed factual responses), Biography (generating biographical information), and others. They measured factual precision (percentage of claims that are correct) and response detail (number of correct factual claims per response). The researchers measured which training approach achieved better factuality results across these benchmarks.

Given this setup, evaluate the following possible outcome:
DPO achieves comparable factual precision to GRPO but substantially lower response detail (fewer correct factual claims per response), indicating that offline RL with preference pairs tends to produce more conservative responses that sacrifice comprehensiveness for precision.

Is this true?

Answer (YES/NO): NO